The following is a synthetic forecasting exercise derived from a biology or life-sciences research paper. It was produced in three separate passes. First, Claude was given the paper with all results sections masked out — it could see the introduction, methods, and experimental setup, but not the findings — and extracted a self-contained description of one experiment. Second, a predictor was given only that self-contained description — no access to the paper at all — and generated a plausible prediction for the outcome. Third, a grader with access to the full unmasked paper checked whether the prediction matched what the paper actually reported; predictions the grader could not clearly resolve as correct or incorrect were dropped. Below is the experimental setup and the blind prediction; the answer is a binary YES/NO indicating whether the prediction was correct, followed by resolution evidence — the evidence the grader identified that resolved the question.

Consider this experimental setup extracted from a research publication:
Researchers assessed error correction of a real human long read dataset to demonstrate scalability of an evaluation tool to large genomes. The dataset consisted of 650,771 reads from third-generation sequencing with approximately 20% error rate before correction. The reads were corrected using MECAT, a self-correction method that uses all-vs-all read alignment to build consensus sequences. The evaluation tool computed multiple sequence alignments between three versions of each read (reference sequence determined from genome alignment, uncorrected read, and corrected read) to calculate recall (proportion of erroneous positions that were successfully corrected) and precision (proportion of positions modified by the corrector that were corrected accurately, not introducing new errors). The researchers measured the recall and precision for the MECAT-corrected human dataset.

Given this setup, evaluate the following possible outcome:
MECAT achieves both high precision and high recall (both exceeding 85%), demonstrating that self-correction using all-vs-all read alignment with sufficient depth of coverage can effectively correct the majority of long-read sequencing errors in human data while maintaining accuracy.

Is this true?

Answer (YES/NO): YES